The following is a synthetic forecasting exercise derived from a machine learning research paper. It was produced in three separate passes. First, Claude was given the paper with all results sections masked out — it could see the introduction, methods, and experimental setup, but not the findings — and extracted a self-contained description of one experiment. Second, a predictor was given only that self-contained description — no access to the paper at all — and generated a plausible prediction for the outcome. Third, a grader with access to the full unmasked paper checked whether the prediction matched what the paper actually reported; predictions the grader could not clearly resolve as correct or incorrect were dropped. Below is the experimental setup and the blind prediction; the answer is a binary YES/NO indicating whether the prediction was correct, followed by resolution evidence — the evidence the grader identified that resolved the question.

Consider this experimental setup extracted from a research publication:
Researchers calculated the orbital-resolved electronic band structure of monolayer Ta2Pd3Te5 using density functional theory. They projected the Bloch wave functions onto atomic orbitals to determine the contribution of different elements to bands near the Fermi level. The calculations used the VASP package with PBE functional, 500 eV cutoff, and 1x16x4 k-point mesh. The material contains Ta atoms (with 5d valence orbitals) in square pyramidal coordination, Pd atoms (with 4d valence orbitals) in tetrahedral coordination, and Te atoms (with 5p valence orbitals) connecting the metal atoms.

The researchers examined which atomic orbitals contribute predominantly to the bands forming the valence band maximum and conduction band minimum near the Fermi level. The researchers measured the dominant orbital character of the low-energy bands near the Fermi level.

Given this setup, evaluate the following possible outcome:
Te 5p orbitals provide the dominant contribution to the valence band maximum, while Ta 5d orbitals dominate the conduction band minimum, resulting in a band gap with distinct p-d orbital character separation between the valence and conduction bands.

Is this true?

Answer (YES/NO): NO